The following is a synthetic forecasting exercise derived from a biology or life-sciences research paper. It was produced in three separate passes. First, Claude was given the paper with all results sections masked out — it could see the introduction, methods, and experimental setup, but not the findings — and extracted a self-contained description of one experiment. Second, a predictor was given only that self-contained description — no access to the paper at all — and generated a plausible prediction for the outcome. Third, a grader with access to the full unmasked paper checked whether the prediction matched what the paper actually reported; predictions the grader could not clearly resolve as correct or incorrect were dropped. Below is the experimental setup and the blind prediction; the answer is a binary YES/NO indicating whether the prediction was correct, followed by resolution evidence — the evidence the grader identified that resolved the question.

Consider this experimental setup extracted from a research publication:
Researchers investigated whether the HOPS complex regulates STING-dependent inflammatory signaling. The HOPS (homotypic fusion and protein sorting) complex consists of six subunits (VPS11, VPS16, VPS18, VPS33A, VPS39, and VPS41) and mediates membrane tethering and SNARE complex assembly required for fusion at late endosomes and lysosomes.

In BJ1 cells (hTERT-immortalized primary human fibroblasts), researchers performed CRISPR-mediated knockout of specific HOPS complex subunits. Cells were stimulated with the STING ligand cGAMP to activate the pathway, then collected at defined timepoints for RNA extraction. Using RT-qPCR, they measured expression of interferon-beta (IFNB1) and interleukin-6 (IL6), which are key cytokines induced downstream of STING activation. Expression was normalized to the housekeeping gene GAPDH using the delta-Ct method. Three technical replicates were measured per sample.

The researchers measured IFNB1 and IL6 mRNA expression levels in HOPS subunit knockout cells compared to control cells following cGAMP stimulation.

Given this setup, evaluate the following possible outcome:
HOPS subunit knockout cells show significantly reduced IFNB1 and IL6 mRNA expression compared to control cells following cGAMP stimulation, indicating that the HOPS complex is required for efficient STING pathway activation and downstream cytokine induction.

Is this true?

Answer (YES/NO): NO